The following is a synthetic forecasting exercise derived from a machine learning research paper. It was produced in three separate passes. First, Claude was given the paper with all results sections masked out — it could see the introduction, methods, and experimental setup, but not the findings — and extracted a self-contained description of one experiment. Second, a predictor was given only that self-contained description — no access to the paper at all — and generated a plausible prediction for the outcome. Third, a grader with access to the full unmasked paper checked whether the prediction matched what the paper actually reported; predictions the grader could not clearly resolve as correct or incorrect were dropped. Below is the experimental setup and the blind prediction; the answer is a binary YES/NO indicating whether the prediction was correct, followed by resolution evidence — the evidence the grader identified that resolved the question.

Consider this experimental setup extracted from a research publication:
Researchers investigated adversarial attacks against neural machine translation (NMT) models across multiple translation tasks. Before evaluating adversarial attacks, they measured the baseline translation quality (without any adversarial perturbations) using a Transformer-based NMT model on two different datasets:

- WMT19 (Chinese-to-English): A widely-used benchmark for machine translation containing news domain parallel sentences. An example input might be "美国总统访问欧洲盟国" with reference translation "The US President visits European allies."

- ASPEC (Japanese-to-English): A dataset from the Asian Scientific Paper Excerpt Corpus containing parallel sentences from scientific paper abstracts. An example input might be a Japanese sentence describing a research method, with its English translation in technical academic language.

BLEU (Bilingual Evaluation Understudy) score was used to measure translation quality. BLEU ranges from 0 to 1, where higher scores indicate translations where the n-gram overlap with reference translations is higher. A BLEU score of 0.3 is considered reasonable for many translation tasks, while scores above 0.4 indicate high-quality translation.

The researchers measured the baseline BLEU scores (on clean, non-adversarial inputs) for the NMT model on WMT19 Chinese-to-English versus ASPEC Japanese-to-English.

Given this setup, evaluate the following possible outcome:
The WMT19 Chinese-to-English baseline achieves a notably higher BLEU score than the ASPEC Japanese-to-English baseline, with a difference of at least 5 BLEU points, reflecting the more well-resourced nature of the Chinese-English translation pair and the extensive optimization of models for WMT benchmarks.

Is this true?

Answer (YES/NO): YES